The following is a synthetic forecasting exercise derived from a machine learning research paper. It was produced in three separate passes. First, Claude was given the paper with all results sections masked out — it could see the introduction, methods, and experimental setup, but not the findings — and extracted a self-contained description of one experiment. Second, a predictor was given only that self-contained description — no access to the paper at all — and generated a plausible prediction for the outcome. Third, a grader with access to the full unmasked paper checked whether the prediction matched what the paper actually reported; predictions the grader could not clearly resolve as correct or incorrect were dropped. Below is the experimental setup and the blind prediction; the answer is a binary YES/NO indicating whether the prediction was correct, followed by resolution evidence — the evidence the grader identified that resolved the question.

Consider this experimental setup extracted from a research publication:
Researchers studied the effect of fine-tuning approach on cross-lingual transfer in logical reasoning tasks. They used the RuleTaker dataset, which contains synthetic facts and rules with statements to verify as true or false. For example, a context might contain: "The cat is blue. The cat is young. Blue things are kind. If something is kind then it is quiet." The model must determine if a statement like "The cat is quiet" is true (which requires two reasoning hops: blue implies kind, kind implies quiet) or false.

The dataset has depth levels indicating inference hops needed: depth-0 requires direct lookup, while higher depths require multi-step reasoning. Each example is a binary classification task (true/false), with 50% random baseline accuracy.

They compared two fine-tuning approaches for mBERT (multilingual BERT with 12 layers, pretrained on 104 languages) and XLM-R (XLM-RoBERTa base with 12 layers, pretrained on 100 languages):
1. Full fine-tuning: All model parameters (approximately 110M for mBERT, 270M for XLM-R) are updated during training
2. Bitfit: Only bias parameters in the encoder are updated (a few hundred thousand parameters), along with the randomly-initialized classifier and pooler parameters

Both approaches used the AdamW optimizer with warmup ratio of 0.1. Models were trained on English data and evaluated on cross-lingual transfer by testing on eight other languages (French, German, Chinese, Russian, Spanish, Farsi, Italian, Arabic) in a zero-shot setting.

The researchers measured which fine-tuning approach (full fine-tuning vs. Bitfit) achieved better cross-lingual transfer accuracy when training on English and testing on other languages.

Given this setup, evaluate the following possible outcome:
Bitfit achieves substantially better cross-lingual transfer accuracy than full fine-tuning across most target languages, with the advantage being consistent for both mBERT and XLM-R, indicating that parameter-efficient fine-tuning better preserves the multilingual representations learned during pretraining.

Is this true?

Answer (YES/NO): YES